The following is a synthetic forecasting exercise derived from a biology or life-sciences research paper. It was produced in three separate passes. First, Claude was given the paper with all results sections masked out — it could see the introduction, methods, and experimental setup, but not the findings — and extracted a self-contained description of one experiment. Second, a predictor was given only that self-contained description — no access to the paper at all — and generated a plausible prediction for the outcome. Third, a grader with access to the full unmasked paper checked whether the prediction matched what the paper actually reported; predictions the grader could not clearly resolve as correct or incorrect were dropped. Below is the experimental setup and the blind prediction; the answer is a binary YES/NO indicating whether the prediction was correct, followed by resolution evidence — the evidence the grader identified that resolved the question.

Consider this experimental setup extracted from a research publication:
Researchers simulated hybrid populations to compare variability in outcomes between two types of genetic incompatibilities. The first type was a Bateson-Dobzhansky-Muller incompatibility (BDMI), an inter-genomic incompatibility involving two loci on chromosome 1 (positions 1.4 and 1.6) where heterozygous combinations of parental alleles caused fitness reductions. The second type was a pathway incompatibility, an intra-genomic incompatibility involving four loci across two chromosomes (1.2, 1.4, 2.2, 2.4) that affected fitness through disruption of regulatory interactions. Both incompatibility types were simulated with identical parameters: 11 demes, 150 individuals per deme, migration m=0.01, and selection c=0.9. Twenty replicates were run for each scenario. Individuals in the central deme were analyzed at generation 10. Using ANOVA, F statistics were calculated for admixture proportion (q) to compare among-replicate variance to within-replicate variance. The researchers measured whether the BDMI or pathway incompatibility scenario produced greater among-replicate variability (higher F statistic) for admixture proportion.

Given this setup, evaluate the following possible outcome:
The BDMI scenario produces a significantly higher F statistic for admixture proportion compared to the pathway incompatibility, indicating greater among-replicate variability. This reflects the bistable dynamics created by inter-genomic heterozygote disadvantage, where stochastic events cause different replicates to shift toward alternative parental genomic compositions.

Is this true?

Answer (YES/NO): YES